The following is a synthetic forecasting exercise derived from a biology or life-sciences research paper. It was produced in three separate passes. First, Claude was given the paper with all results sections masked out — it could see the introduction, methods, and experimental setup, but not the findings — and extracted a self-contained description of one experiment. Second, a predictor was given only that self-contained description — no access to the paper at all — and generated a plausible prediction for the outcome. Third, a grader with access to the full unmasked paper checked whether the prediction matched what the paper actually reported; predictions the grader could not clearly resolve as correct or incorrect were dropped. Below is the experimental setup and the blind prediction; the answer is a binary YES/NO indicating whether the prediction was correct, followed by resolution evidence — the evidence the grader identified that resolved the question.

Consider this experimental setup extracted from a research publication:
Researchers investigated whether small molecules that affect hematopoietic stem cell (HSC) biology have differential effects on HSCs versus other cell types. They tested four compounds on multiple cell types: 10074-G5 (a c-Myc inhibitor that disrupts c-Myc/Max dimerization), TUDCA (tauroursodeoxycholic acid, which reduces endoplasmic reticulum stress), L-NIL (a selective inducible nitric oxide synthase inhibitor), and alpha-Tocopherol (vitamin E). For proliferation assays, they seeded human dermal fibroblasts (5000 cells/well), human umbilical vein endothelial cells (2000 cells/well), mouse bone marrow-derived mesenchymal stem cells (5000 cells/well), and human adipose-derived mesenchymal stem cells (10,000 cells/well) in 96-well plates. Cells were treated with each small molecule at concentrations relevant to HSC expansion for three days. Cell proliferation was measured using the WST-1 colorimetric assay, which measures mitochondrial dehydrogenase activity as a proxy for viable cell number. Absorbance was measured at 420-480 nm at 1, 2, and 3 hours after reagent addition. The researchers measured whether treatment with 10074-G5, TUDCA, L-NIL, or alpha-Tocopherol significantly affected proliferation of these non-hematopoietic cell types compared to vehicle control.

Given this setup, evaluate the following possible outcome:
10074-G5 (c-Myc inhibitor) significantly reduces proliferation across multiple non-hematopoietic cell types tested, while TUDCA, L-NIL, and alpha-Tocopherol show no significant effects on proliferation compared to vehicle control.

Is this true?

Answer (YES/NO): NO